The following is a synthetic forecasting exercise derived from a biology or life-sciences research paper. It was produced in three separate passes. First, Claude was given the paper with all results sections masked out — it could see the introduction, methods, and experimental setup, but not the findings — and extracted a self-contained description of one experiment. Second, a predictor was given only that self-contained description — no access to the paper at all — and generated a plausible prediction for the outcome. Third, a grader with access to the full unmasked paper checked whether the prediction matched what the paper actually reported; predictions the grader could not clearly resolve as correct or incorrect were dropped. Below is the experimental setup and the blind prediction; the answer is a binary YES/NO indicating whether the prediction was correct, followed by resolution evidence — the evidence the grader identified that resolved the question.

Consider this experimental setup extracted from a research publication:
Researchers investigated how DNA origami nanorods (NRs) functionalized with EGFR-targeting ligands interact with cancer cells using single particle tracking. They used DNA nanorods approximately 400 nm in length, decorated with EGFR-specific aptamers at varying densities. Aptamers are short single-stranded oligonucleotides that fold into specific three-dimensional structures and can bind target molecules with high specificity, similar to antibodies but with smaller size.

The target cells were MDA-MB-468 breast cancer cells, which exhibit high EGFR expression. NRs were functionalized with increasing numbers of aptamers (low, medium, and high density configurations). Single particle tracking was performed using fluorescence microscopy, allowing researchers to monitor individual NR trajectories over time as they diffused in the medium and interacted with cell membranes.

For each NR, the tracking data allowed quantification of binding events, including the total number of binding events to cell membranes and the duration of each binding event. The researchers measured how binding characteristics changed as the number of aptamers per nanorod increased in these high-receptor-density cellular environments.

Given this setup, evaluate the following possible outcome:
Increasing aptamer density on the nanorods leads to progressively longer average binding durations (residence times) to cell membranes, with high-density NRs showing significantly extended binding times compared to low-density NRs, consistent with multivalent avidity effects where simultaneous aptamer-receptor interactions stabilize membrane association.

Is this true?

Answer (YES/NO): YES